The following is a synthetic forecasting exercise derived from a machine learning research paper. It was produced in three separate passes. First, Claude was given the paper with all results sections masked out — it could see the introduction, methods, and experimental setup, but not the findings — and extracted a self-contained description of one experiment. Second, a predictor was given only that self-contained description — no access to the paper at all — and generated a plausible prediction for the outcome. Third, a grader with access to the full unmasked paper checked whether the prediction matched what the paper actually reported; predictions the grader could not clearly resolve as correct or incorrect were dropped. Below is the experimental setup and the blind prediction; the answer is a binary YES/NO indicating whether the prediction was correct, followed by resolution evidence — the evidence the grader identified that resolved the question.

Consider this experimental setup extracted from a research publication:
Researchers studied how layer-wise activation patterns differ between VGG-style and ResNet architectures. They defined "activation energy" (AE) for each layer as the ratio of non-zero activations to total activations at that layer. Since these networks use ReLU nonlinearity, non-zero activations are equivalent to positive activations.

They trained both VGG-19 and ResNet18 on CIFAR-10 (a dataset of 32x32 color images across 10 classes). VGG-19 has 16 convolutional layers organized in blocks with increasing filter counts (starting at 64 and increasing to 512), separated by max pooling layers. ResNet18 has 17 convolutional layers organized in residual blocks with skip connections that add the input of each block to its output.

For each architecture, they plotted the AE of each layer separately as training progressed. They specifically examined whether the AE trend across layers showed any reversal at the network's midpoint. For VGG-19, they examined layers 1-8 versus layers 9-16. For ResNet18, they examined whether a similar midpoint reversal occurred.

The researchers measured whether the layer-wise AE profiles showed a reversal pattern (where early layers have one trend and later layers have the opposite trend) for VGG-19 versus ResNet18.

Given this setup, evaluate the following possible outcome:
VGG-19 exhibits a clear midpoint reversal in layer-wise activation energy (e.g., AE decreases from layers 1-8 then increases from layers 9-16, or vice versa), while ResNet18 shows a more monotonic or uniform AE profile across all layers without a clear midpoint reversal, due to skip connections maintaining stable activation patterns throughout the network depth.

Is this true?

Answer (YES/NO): YES